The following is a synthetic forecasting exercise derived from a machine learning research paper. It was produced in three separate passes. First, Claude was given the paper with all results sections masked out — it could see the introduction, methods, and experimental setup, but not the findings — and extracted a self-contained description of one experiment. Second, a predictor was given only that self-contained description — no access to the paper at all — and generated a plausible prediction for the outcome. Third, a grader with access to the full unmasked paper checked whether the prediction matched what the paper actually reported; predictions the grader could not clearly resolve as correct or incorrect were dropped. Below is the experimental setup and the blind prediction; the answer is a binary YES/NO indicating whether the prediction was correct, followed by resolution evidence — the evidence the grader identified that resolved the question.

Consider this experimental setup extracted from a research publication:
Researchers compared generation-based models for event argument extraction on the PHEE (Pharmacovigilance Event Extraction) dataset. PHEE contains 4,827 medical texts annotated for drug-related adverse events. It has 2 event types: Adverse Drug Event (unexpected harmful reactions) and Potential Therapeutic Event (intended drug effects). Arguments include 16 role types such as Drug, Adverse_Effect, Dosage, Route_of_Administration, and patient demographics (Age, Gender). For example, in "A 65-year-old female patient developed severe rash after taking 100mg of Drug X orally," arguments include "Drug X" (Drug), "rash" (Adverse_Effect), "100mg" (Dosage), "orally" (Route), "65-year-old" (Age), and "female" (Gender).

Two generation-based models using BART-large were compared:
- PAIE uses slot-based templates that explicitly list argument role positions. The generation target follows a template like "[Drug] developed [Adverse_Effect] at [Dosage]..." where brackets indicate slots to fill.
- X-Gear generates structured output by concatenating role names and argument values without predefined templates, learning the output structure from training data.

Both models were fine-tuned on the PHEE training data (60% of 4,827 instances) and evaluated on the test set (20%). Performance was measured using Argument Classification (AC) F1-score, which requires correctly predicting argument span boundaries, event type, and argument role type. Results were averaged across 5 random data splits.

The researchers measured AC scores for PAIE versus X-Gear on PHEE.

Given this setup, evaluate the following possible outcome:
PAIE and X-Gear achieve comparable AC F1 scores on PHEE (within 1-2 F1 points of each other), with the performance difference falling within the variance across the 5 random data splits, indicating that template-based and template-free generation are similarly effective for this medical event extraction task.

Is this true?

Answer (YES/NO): NO